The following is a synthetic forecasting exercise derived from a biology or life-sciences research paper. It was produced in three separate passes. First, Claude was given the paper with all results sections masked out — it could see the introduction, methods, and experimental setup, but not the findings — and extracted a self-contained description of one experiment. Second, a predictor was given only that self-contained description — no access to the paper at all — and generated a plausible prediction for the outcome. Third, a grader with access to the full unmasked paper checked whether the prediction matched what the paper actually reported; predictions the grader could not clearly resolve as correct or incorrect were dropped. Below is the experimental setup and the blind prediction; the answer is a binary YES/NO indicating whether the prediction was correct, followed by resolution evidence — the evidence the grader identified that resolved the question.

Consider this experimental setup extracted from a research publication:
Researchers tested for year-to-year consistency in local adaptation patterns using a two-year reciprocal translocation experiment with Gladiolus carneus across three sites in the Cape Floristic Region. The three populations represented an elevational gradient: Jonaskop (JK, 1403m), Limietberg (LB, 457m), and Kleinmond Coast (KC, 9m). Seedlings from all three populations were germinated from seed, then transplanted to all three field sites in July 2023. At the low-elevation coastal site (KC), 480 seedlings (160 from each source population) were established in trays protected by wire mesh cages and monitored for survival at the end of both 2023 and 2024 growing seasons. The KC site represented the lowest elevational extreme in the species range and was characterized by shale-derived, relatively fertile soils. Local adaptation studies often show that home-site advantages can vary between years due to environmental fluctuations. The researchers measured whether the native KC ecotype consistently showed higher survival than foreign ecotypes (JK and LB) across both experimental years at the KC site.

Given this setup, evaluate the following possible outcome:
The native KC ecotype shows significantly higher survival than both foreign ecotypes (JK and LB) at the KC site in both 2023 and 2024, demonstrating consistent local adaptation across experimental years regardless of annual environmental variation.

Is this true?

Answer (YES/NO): NO